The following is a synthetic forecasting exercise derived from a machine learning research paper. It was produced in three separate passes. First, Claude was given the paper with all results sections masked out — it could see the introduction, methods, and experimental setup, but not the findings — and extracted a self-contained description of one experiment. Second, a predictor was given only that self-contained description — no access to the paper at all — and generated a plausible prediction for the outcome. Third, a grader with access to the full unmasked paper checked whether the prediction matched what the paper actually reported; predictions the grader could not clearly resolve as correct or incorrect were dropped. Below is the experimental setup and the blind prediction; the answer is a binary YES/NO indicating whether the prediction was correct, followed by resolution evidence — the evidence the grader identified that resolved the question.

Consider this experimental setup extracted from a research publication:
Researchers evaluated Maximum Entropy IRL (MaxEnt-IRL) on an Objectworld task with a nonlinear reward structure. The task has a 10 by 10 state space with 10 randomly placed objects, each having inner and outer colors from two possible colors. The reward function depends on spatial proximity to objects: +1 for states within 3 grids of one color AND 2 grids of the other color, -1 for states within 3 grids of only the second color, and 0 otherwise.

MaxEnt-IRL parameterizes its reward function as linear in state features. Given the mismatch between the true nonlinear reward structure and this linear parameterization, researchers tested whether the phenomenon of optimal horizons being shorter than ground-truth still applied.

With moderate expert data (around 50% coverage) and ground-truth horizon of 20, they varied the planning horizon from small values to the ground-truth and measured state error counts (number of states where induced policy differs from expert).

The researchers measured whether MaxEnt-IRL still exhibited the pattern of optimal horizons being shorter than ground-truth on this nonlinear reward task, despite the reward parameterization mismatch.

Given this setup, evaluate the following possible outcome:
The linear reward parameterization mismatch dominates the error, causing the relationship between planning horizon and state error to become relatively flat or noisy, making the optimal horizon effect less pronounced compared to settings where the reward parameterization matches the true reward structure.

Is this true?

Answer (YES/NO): NO